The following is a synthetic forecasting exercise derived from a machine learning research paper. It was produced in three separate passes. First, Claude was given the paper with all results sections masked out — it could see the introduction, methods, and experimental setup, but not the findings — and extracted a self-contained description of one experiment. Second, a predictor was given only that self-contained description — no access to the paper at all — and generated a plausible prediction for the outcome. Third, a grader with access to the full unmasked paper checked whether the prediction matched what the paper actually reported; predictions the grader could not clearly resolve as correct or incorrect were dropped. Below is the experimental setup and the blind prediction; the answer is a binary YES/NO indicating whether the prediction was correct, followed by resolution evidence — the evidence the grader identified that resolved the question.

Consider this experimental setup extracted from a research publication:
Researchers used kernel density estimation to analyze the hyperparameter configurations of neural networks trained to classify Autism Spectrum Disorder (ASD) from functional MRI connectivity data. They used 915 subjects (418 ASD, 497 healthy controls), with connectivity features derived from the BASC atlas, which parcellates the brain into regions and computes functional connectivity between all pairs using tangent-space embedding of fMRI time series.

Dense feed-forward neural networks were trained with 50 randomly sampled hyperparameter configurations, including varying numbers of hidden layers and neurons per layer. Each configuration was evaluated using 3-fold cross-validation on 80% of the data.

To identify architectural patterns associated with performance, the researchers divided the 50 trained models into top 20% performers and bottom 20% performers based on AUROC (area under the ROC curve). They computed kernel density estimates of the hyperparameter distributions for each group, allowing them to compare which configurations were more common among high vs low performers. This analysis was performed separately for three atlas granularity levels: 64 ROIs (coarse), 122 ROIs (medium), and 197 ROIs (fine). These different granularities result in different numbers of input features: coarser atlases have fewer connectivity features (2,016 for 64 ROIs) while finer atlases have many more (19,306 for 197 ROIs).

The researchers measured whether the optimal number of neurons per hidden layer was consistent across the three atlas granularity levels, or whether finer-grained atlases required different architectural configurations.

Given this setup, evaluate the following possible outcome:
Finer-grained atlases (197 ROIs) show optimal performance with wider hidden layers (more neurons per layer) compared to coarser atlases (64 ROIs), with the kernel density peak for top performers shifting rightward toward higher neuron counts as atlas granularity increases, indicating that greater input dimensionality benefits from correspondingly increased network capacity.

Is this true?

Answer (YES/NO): NO